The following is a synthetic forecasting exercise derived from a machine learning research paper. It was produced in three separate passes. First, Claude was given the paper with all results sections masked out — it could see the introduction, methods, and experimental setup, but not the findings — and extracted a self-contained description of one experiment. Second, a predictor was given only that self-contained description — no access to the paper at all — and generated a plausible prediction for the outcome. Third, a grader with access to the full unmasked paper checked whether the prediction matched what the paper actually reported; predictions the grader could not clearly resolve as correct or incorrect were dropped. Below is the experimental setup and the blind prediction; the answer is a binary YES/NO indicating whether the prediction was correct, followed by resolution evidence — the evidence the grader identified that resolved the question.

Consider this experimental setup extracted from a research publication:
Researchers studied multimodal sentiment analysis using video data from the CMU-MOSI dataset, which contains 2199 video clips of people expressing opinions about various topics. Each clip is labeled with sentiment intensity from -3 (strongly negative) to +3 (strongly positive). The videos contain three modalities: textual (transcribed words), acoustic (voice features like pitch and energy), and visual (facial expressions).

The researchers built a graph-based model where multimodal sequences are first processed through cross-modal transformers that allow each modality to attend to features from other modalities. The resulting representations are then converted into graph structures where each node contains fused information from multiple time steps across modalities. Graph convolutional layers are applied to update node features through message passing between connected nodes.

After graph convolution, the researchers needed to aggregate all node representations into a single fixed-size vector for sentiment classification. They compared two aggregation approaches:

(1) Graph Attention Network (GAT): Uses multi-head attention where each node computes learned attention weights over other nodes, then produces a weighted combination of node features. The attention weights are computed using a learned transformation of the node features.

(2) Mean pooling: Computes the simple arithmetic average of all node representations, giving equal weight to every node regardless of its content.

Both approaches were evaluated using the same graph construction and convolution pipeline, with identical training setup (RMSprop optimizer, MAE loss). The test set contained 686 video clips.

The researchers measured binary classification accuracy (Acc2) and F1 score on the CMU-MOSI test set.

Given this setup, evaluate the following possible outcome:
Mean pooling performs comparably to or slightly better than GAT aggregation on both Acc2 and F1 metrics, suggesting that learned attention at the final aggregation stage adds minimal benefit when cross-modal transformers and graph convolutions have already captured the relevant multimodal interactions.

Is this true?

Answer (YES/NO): YES